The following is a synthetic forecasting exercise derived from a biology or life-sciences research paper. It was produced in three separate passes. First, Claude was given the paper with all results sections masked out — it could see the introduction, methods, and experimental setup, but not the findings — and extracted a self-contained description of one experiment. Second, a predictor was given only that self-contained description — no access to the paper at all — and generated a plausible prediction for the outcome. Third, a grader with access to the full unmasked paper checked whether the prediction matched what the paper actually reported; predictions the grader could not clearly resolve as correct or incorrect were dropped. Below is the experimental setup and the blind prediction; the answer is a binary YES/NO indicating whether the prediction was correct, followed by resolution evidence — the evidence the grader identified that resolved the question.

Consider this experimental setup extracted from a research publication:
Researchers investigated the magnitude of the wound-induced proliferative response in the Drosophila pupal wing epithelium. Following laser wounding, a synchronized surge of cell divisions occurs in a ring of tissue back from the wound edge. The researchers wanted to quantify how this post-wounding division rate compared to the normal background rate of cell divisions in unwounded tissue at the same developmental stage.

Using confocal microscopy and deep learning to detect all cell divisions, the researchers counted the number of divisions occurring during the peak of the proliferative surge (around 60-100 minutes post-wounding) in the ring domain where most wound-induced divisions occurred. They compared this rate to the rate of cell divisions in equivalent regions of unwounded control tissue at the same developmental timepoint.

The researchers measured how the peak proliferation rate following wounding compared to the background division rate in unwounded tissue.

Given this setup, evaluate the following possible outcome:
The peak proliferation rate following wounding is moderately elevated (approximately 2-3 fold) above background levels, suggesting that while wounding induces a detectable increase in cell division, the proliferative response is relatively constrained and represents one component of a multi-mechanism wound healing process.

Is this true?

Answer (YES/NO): YES